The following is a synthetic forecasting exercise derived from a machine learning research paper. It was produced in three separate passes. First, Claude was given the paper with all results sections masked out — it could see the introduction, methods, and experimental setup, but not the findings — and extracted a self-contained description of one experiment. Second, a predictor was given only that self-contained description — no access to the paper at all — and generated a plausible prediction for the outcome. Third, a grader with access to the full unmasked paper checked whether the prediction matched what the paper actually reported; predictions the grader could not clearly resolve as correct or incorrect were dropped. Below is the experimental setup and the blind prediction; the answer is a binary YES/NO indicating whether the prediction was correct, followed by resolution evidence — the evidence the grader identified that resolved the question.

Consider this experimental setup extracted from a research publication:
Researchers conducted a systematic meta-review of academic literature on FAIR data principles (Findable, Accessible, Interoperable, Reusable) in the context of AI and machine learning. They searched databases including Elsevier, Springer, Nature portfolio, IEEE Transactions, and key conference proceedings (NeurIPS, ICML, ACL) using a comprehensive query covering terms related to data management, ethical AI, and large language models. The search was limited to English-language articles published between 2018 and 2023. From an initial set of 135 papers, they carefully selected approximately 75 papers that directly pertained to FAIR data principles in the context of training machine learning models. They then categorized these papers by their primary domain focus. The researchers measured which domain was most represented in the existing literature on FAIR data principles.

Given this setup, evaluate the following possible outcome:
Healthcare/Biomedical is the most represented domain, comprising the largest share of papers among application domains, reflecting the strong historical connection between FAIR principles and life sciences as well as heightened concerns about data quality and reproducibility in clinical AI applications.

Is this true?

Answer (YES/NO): YES